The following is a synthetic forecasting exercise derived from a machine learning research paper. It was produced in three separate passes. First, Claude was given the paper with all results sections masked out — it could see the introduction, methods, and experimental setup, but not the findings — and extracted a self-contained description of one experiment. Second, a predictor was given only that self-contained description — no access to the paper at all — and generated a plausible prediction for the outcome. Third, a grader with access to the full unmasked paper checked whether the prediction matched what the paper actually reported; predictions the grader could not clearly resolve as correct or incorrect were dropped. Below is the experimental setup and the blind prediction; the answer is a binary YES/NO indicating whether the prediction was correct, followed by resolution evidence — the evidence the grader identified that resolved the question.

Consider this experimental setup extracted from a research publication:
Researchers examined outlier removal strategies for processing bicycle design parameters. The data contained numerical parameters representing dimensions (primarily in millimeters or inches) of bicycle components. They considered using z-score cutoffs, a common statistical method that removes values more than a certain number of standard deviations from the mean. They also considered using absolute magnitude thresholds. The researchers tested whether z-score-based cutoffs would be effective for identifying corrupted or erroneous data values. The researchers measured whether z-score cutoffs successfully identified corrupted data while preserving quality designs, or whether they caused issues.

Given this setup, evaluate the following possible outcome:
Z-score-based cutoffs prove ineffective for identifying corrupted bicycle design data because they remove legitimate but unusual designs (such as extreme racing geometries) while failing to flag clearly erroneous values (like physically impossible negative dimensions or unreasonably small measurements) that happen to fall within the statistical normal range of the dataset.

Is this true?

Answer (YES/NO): NO